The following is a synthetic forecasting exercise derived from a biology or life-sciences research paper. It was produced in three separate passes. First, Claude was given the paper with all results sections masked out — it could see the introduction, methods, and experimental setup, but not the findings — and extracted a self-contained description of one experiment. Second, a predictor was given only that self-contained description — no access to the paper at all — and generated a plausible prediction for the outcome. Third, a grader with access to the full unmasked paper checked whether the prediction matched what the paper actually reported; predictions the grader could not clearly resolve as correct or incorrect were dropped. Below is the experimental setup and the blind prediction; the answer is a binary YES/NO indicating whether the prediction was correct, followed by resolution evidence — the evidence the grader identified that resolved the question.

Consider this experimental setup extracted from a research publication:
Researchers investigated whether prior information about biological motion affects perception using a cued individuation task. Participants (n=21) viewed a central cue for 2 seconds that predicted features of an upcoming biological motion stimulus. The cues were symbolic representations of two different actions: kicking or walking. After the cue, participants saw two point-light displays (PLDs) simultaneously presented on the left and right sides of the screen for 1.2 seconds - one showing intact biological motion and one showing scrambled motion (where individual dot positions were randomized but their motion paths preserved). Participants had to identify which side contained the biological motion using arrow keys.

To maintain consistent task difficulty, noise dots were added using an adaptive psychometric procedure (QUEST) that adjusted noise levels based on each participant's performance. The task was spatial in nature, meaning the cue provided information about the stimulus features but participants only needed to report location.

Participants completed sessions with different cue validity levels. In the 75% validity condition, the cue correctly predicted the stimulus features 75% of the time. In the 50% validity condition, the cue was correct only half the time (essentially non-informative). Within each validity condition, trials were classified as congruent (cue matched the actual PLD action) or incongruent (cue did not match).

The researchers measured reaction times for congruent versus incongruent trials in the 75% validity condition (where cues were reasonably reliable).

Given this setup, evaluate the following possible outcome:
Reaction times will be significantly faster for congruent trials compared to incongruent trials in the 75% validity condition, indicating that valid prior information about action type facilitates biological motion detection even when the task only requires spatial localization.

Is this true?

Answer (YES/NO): YES